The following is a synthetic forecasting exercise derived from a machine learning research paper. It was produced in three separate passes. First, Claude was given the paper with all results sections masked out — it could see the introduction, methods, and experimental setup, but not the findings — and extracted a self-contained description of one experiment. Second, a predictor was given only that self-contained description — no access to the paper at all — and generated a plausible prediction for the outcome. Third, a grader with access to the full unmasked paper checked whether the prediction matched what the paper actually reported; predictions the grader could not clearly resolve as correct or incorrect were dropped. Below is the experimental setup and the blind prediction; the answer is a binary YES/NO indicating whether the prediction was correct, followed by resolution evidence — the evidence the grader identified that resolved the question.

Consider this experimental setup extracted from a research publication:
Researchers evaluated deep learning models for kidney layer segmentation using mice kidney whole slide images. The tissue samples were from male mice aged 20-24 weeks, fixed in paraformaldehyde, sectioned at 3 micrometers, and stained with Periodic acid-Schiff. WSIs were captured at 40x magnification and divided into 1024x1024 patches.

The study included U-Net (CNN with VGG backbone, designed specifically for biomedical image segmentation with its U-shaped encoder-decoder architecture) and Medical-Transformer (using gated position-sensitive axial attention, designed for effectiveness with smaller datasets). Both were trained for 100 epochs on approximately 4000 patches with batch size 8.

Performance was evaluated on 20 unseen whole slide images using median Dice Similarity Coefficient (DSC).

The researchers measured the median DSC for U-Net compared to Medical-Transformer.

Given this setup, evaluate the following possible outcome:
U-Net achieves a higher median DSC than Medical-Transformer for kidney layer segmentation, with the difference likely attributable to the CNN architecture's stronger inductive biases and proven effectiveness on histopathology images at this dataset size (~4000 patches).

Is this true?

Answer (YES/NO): NO